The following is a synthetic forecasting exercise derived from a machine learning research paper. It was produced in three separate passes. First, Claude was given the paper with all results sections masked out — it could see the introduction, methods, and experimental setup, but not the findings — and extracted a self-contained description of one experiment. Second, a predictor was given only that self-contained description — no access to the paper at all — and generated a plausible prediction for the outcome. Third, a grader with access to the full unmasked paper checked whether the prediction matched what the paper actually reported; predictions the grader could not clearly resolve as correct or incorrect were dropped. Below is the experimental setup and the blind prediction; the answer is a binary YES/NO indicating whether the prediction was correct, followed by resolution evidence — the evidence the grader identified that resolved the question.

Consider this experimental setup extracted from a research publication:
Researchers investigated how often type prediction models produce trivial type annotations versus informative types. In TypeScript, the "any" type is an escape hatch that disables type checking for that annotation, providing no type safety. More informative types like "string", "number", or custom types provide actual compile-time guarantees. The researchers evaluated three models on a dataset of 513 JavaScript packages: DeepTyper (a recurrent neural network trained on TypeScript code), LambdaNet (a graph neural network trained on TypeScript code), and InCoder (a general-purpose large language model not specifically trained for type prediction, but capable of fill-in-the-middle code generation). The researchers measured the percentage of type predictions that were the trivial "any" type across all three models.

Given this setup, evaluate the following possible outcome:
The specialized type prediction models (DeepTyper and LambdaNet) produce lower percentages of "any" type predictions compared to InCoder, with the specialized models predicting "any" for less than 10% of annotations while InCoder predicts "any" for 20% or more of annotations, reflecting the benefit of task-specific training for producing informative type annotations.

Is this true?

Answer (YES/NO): NO